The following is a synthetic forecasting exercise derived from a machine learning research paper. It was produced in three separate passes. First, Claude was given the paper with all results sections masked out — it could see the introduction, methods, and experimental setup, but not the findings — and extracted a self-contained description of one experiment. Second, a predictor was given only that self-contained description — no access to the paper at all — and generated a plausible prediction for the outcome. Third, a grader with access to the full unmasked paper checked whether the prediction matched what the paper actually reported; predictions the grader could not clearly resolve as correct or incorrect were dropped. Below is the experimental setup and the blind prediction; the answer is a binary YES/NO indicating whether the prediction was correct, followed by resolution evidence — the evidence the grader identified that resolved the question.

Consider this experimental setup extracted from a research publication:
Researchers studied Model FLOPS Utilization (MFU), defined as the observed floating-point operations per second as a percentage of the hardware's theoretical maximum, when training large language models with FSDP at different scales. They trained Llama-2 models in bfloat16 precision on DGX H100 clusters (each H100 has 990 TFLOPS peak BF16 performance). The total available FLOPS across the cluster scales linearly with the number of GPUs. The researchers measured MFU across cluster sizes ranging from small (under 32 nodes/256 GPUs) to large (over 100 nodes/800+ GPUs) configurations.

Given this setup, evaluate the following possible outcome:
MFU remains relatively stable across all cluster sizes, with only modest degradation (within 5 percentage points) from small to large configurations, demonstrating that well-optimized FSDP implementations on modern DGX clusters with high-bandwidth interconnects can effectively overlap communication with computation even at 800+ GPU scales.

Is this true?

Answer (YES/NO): NO